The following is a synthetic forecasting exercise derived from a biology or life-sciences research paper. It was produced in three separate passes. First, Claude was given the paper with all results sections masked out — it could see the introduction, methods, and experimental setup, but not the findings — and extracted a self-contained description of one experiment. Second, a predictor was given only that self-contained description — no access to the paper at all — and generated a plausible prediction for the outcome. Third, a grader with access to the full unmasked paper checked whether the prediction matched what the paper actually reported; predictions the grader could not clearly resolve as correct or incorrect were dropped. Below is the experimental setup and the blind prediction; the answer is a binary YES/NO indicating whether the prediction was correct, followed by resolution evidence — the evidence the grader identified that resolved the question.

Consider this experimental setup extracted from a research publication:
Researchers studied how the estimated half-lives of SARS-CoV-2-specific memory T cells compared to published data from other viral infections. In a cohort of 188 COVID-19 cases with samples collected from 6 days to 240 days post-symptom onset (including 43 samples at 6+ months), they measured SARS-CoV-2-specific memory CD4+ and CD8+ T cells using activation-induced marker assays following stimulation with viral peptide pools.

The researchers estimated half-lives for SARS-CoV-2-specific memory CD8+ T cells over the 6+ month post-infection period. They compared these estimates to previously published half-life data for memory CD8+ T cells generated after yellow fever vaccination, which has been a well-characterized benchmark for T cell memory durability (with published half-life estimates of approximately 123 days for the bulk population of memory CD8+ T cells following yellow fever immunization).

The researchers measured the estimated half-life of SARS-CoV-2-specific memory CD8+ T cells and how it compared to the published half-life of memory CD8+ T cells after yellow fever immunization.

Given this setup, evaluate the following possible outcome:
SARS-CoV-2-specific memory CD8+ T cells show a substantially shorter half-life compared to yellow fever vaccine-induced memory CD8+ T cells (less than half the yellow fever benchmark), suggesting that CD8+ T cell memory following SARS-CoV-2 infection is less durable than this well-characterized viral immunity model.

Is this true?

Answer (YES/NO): NO